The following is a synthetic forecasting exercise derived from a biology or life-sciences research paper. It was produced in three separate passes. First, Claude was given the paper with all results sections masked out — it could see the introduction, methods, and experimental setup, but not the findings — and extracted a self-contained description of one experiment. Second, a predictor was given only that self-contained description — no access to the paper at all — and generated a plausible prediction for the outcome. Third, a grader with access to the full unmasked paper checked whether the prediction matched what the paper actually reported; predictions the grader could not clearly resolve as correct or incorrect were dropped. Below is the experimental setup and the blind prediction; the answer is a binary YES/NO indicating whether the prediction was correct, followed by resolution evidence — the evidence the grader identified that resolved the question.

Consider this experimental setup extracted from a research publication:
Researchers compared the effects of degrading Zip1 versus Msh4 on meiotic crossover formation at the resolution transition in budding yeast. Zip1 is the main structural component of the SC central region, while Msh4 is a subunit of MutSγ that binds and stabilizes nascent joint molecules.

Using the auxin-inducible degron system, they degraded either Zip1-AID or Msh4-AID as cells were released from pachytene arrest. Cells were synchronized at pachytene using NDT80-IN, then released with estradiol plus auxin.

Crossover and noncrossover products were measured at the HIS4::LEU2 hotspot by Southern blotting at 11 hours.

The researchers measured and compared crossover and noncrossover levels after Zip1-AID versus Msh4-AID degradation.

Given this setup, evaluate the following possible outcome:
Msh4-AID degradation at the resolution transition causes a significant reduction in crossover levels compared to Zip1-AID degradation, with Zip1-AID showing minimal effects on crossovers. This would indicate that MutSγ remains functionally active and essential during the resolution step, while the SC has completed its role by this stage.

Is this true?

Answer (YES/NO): NO